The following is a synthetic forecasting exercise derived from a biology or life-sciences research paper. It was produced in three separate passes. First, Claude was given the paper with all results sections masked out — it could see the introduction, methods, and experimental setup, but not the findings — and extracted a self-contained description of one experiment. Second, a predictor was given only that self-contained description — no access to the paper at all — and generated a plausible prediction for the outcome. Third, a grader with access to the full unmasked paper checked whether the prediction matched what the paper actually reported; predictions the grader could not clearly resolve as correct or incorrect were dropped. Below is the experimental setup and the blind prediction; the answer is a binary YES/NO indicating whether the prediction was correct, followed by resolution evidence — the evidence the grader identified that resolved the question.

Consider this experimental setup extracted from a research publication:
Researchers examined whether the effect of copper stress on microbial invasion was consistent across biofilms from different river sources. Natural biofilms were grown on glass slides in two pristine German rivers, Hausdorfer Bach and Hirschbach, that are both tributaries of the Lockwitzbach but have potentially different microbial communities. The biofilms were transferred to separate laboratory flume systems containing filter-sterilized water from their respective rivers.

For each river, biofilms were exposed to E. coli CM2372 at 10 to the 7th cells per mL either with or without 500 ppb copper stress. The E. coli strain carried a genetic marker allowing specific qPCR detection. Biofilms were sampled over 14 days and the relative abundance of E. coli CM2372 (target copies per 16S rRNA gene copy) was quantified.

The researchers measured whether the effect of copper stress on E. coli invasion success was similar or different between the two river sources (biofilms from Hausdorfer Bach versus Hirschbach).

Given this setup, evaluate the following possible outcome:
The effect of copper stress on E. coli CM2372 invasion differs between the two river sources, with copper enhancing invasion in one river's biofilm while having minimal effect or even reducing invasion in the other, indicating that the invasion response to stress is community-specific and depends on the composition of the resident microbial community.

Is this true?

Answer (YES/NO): NO